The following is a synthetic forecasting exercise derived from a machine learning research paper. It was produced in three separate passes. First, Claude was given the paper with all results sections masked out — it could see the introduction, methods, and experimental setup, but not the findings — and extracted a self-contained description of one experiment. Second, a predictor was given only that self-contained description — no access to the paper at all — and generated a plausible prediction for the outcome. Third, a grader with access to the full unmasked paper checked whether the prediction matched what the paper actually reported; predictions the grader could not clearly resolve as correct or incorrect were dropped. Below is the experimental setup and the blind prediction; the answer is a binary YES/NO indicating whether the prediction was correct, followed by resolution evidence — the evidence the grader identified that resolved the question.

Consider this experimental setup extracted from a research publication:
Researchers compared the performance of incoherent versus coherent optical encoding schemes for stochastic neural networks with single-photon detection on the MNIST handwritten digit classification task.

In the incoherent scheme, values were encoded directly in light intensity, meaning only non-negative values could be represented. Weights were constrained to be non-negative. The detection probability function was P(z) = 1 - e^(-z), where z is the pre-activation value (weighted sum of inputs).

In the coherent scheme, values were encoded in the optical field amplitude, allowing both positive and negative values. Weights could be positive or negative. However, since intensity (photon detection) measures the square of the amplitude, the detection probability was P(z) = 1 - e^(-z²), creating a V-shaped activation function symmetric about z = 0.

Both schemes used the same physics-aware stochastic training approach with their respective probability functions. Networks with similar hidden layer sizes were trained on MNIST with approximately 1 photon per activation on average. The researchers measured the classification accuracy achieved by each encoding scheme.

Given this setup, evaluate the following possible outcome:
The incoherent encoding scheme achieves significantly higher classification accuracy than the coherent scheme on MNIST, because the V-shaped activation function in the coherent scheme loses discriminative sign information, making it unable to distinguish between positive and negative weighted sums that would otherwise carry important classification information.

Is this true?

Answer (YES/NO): NO